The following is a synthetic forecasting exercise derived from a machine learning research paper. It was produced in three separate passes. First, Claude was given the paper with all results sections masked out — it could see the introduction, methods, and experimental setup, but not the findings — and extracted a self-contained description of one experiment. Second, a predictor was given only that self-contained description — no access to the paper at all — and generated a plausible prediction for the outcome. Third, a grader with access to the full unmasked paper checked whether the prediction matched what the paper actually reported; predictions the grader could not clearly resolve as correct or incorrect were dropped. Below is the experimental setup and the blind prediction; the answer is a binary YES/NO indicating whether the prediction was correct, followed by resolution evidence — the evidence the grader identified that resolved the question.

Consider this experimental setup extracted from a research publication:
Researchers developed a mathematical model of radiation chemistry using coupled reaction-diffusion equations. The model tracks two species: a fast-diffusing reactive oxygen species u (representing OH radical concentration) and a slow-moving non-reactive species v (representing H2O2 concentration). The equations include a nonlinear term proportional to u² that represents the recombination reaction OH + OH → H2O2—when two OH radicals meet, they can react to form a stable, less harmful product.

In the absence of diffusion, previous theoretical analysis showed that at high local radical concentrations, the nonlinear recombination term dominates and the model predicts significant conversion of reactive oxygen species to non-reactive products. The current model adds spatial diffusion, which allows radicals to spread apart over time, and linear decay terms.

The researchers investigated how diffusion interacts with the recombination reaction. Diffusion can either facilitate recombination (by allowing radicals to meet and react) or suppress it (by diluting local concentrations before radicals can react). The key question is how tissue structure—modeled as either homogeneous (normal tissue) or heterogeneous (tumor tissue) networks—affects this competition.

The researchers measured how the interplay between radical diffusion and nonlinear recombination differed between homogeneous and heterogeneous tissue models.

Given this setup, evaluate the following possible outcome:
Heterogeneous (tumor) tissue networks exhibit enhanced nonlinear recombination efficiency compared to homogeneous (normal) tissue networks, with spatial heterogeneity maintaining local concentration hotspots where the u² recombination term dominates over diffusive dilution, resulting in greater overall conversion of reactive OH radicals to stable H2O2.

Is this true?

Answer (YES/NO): NO